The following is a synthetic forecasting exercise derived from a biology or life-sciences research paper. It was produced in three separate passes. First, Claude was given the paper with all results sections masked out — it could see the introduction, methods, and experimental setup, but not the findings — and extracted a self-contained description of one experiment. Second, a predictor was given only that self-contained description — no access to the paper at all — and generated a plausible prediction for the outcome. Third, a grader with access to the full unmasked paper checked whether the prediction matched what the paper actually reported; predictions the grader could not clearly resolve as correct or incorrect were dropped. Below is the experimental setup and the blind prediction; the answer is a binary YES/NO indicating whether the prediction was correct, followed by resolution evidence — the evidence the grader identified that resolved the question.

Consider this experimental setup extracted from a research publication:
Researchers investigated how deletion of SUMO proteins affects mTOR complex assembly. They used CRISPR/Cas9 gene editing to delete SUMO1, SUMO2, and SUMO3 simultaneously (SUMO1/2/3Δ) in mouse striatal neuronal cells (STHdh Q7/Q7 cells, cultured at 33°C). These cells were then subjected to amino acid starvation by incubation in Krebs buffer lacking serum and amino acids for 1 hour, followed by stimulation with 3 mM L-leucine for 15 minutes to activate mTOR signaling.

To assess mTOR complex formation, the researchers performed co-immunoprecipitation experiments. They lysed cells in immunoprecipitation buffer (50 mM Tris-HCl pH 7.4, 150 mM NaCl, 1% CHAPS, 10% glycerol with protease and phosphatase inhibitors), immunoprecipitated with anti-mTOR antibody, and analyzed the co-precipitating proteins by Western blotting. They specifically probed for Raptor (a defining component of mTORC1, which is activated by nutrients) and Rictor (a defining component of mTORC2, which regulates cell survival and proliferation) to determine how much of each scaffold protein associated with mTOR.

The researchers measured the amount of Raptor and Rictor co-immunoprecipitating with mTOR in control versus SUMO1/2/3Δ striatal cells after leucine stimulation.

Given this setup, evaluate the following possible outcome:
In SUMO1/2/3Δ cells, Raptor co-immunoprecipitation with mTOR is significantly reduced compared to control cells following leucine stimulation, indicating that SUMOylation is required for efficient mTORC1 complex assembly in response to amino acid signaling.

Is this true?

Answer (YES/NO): YES